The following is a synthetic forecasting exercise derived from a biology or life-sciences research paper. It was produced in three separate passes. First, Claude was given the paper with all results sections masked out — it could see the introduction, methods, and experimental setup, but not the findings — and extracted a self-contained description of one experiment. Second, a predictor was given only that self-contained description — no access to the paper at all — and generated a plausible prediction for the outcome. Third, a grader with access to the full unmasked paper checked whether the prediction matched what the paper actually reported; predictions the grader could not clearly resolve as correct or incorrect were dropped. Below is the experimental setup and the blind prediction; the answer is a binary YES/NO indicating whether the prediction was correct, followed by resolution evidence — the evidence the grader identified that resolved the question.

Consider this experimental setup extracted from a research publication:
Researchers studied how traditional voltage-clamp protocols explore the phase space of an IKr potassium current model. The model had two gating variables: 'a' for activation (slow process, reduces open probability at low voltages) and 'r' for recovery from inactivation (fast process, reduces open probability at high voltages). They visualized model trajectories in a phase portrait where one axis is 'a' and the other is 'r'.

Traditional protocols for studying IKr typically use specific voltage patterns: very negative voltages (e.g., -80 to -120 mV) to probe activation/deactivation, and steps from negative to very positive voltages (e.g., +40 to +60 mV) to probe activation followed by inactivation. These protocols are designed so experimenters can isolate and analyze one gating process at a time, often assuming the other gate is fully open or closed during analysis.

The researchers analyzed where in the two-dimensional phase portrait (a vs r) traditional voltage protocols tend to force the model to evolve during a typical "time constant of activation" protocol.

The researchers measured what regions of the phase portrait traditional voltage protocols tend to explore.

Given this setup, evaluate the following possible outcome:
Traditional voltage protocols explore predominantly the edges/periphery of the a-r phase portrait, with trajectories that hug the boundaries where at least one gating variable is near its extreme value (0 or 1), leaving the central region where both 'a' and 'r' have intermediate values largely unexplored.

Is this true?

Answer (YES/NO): YES